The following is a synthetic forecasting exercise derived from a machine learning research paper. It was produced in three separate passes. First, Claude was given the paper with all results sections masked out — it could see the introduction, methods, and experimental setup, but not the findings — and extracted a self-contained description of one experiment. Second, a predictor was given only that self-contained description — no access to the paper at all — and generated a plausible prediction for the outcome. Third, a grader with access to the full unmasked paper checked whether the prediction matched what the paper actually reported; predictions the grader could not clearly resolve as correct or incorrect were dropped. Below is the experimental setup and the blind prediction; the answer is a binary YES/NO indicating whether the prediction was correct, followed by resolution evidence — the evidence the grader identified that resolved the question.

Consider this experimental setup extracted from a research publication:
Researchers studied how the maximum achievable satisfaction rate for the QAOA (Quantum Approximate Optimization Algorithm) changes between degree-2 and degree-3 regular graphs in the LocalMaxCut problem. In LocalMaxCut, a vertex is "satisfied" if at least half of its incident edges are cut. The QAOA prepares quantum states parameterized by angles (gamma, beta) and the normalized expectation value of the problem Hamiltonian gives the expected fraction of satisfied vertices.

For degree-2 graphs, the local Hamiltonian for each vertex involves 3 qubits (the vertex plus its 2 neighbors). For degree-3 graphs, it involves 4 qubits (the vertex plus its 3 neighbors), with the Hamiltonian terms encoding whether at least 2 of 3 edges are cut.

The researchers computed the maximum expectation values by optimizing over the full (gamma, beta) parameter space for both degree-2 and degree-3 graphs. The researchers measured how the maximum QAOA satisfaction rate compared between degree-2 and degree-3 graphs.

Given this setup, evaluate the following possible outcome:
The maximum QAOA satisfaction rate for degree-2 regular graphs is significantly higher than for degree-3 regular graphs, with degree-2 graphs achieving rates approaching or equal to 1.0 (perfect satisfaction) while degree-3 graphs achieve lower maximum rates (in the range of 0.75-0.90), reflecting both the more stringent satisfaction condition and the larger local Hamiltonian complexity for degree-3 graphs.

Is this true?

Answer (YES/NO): NO